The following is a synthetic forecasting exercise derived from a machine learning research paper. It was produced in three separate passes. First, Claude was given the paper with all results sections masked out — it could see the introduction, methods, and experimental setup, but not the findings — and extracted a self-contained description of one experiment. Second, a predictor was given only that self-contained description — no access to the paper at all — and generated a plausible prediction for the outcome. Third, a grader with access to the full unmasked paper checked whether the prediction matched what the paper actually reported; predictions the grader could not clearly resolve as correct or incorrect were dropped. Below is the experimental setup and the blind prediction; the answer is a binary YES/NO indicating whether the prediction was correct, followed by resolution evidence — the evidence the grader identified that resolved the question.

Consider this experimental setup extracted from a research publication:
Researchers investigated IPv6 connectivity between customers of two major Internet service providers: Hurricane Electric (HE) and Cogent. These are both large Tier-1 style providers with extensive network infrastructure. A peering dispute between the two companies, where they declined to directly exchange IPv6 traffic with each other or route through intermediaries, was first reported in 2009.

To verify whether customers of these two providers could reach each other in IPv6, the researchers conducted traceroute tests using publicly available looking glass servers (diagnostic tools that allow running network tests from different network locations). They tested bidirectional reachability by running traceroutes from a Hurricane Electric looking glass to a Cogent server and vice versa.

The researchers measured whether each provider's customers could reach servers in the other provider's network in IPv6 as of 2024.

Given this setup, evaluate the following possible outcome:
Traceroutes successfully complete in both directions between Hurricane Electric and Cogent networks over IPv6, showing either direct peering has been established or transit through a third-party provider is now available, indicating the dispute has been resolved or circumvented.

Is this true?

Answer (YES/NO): NO